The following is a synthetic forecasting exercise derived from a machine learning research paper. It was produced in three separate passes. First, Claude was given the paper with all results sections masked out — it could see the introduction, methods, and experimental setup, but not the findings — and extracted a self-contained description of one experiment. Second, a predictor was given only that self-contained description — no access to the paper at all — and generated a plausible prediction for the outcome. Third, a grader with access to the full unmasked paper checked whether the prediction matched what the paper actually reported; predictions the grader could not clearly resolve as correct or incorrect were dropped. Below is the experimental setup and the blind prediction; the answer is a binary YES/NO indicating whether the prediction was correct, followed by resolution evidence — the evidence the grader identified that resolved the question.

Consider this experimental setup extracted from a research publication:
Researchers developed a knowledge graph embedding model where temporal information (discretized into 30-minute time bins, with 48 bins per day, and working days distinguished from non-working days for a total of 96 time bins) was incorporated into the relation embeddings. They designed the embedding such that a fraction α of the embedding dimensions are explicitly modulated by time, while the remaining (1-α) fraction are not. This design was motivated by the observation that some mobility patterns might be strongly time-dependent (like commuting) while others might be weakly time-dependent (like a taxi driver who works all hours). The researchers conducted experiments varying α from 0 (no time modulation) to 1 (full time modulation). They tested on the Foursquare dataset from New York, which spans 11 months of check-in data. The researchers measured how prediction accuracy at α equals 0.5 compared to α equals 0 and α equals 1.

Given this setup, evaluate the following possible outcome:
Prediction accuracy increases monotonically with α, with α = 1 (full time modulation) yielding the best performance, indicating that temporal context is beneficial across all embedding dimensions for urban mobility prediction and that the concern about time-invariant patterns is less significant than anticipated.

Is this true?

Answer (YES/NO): NO